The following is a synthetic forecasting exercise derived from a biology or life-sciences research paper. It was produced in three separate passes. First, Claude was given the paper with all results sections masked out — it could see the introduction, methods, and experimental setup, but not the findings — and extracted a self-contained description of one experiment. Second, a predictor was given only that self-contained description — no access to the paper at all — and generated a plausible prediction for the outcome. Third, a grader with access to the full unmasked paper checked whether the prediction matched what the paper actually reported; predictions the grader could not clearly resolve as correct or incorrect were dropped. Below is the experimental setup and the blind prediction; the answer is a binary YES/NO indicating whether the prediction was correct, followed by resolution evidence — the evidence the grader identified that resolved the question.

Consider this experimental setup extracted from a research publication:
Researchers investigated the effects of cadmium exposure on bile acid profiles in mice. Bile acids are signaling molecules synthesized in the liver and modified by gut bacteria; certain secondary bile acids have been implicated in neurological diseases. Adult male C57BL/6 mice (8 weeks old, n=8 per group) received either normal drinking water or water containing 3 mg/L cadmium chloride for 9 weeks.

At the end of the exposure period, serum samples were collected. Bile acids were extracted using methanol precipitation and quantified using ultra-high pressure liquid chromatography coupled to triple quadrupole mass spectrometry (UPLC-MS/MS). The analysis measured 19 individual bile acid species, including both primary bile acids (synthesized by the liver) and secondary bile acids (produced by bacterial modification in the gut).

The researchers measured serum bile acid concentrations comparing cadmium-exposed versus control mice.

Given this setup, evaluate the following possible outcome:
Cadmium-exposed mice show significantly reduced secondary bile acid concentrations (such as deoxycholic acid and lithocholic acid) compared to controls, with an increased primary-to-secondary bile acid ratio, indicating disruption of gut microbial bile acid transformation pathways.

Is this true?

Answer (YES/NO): NO